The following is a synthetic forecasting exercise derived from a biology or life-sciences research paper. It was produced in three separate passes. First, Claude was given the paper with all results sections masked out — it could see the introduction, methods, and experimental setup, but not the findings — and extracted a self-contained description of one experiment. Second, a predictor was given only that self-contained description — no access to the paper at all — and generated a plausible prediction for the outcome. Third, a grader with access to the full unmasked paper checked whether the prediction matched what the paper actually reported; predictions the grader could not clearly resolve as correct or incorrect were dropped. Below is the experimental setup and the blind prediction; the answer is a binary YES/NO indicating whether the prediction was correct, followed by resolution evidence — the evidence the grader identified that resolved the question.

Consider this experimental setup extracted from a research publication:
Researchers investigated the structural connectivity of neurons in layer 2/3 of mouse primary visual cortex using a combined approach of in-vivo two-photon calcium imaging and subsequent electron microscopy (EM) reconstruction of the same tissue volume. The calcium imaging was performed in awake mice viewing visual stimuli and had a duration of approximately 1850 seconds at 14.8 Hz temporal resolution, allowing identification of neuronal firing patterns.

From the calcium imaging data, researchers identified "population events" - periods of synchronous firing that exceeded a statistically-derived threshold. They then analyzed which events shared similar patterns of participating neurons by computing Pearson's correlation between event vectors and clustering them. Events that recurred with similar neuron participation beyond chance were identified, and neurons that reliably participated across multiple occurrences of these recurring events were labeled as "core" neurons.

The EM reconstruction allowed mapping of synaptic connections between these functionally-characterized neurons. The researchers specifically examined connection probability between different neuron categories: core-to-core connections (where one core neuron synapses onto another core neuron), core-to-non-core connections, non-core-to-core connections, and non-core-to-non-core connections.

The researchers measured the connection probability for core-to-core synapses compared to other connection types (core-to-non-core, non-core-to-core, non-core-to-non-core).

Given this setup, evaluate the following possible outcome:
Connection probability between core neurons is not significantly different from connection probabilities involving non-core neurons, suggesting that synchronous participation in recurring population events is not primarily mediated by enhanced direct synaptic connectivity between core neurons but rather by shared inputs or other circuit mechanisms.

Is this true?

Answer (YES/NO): NO